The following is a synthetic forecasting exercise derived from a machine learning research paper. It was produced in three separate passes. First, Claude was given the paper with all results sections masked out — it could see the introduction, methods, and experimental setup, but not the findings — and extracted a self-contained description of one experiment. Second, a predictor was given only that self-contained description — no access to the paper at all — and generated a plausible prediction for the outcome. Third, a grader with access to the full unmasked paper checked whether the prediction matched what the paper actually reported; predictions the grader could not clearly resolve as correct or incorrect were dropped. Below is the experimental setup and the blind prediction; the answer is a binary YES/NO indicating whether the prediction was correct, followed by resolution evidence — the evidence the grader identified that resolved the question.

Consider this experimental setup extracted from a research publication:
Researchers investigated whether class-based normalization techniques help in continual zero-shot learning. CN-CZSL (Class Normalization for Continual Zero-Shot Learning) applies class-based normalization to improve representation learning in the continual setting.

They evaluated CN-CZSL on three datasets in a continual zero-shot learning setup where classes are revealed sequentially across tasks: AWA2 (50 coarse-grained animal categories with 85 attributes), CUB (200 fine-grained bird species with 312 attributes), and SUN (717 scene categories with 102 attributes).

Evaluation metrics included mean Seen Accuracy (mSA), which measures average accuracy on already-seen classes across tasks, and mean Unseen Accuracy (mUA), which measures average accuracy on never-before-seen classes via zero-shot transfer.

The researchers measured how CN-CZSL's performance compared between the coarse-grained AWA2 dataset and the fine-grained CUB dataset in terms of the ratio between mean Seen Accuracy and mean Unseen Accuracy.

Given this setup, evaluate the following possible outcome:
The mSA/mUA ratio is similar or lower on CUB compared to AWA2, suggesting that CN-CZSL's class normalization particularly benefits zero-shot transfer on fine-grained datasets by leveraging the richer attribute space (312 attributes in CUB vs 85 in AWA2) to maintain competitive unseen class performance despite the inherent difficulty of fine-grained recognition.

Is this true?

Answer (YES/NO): YES